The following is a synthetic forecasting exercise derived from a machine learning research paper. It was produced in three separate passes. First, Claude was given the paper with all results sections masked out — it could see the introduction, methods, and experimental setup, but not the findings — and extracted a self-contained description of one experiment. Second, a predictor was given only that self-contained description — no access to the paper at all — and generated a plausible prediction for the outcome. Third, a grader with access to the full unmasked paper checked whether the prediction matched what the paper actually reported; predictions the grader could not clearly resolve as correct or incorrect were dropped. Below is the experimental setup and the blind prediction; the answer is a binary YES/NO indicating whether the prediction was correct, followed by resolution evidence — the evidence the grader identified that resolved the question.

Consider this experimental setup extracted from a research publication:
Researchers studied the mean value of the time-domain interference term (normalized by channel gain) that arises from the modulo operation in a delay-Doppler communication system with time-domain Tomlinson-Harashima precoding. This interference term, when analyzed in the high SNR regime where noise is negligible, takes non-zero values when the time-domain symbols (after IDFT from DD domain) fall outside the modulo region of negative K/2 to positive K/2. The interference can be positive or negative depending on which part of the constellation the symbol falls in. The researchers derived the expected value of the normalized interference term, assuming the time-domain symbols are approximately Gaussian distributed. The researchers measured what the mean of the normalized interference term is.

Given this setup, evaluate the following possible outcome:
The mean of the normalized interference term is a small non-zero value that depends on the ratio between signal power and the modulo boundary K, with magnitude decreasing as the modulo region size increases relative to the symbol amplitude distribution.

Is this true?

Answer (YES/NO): NO